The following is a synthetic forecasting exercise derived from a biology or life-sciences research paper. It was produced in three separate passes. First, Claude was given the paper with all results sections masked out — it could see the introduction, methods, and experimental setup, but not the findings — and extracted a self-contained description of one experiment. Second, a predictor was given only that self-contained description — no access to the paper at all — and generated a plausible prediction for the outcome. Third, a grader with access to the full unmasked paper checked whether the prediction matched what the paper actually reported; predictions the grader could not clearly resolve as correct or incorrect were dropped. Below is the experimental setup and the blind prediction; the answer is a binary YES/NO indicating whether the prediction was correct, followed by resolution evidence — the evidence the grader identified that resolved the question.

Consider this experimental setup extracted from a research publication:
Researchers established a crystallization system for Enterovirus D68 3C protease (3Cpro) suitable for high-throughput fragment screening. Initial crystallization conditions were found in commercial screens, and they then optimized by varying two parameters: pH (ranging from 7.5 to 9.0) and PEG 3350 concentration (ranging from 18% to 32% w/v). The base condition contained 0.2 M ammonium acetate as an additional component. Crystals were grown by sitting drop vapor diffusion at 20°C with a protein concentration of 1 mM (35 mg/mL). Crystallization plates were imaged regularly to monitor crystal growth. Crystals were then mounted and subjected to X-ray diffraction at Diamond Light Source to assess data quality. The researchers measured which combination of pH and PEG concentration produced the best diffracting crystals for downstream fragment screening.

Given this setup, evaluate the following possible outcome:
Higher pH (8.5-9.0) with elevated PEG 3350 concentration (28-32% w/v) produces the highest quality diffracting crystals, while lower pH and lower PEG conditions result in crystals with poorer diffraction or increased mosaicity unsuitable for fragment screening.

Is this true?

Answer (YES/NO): NO